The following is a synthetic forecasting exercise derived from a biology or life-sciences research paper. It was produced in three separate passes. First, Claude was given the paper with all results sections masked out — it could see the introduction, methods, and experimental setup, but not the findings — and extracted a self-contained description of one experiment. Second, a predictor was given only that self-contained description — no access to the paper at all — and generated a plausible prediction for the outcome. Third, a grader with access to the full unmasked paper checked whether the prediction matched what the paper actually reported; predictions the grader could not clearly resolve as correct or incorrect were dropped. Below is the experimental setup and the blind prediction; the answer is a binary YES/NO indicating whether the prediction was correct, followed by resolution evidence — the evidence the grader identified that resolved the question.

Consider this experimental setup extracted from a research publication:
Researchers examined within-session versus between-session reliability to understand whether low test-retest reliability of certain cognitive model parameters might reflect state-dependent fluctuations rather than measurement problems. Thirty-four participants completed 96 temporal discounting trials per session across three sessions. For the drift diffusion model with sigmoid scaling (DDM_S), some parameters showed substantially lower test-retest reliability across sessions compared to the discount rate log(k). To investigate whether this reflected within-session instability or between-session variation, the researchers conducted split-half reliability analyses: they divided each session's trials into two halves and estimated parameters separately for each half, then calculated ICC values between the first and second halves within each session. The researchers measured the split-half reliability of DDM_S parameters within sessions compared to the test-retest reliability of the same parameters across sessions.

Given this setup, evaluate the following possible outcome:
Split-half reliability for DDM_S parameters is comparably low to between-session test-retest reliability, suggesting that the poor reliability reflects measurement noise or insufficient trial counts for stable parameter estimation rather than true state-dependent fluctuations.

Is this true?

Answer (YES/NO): NO